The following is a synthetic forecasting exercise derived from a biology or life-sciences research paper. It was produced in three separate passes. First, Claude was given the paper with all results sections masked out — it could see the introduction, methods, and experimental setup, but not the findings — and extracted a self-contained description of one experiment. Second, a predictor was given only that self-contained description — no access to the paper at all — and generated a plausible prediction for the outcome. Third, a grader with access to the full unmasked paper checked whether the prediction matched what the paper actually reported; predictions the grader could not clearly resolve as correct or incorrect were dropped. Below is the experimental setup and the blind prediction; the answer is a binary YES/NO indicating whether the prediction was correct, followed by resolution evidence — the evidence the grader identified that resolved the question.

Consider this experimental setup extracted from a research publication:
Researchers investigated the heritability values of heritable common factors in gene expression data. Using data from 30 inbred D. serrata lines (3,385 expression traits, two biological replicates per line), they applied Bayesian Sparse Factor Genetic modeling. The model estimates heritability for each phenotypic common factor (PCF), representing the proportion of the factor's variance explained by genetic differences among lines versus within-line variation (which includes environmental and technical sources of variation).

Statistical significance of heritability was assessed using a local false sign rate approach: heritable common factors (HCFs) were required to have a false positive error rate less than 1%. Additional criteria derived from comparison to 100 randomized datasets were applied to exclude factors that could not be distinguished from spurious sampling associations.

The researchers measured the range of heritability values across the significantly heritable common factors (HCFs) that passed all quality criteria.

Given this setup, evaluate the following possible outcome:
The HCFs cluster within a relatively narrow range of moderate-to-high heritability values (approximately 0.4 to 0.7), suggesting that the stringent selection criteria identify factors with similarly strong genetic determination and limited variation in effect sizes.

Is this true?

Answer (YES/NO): NO